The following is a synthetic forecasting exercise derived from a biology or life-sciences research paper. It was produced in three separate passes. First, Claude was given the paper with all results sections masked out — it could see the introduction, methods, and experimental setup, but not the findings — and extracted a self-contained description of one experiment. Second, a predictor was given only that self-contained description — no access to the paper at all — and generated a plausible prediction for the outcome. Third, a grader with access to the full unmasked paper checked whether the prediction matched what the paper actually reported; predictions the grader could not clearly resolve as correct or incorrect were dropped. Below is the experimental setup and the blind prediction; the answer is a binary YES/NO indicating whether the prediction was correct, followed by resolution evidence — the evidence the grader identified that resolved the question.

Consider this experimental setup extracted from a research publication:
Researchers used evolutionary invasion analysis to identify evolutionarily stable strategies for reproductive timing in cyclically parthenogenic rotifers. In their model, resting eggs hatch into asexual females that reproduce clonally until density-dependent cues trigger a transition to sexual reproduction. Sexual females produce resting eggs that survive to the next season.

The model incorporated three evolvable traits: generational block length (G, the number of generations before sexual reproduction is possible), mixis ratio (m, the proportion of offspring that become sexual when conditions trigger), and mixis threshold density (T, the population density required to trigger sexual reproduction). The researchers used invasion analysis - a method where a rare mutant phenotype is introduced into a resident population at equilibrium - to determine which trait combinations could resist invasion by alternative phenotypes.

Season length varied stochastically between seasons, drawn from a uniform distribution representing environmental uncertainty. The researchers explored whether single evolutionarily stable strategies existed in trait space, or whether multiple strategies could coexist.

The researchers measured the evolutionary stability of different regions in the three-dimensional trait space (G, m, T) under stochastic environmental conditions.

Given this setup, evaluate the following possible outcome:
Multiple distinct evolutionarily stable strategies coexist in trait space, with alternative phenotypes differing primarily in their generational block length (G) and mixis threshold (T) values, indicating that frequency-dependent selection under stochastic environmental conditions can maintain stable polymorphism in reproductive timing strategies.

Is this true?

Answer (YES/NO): NO